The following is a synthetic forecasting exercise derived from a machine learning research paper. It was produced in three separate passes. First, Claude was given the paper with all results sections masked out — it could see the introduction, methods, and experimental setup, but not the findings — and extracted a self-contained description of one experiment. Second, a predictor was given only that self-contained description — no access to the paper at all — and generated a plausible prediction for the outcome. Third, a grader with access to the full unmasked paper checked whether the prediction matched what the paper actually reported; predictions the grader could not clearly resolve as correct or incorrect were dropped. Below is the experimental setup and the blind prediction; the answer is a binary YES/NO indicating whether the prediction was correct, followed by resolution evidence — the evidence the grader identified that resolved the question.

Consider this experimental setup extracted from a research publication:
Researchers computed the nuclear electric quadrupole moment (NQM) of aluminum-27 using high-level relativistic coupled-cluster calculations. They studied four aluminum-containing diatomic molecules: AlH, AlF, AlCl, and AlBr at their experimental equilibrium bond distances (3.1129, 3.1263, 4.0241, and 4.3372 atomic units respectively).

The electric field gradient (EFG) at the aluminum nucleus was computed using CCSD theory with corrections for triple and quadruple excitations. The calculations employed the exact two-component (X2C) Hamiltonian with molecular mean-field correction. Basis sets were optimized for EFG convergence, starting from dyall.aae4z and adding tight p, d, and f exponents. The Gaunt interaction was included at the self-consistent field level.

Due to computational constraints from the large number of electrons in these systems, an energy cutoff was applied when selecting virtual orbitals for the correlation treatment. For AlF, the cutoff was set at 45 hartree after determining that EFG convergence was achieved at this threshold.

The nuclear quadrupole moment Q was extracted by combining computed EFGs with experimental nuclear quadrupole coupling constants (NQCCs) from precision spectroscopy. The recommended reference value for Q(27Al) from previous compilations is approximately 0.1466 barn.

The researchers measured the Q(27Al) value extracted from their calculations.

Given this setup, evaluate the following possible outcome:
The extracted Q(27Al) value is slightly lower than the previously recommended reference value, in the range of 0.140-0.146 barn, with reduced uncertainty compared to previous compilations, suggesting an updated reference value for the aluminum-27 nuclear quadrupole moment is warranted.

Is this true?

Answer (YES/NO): NO